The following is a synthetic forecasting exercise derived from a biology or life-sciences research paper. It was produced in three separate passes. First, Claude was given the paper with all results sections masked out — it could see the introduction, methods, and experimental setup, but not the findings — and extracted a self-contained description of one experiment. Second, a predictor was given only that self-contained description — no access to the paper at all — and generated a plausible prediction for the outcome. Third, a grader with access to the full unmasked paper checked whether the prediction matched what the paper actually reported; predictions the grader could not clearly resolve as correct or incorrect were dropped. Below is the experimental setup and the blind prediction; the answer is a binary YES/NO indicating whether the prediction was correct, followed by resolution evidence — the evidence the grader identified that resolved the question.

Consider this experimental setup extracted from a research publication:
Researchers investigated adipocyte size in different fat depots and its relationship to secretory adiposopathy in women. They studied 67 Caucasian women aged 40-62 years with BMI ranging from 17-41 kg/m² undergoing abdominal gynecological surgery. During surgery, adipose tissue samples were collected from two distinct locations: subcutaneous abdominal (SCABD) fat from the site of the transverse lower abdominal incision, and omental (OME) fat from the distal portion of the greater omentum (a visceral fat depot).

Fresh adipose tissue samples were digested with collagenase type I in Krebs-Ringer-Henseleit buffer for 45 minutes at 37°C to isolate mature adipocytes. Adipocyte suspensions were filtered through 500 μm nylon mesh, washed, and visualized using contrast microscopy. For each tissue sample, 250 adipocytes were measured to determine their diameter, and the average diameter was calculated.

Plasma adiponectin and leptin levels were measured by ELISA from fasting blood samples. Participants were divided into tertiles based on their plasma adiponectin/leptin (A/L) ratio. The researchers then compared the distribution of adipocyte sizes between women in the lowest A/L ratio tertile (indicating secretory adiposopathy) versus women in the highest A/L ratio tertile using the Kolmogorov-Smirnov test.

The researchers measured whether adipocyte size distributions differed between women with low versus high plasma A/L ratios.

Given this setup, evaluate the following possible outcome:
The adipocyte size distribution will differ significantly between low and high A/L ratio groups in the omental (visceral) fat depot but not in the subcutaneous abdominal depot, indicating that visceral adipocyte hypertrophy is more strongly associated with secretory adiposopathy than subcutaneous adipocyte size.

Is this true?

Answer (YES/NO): NO